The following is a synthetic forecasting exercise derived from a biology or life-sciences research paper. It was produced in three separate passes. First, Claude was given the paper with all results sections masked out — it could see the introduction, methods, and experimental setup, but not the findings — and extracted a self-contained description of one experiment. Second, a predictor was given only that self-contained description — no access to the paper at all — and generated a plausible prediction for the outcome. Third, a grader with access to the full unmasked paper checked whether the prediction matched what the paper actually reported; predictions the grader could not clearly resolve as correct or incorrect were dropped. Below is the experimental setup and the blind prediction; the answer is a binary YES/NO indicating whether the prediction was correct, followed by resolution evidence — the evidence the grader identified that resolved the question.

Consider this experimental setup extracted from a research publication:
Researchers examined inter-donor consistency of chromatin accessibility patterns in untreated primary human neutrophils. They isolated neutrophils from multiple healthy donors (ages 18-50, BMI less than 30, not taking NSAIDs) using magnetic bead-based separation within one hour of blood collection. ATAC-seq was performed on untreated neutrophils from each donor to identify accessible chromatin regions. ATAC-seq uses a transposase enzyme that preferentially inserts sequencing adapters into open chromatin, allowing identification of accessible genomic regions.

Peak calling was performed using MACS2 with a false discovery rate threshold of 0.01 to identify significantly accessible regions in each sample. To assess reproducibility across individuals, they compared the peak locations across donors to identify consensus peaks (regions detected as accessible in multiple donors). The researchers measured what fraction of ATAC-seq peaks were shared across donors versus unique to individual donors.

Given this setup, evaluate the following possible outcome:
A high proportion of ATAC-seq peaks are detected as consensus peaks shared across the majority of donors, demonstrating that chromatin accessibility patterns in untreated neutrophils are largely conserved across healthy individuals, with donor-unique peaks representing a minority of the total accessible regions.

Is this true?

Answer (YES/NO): YES